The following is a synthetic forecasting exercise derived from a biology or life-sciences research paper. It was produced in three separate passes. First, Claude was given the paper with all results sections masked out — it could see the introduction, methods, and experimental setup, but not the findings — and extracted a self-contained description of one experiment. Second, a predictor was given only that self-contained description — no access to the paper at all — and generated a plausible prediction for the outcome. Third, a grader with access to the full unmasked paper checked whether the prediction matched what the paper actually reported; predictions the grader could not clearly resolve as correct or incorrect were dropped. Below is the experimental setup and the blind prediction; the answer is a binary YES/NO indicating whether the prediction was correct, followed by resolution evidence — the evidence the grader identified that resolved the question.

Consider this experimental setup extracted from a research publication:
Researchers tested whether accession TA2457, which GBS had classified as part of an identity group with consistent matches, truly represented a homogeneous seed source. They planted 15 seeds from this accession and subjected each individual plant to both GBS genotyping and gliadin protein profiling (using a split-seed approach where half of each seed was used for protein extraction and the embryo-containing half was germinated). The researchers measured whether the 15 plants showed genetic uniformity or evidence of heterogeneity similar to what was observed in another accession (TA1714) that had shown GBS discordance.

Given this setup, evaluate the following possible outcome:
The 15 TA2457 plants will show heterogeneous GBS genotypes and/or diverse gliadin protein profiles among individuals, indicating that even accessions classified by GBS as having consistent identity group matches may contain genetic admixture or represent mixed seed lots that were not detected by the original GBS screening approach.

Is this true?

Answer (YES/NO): NO